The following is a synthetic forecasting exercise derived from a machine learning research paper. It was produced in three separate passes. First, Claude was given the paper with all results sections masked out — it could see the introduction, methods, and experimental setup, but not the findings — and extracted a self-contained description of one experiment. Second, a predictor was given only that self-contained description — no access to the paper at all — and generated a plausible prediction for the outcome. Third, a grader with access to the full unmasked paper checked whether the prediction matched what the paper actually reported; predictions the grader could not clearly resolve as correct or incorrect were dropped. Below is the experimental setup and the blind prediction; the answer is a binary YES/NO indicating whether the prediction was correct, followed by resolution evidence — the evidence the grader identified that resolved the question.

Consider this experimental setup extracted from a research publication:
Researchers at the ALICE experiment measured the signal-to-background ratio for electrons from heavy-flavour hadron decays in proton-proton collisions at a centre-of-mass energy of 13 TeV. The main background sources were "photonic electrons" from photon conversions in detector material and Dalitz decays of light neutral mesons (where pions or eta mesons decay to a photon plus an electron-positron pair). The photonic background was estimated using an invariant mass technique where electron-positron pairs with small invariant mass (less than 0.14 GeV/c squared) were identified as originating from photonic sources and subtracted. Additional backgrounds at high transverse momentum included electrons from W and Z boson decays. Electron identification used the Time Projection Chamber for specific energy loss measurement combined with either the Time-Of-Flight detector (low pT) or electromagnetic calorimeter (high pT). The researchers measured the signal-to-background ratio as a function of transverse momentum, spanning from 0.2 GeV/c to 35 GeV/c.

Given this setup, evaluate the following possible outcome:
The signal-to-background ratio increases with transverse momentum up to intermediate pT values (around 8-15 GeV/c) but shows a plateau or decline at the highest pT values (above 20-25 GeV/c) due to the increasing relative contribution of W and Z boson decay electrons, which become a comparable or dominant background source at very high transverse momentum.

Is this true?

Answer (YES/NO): NO